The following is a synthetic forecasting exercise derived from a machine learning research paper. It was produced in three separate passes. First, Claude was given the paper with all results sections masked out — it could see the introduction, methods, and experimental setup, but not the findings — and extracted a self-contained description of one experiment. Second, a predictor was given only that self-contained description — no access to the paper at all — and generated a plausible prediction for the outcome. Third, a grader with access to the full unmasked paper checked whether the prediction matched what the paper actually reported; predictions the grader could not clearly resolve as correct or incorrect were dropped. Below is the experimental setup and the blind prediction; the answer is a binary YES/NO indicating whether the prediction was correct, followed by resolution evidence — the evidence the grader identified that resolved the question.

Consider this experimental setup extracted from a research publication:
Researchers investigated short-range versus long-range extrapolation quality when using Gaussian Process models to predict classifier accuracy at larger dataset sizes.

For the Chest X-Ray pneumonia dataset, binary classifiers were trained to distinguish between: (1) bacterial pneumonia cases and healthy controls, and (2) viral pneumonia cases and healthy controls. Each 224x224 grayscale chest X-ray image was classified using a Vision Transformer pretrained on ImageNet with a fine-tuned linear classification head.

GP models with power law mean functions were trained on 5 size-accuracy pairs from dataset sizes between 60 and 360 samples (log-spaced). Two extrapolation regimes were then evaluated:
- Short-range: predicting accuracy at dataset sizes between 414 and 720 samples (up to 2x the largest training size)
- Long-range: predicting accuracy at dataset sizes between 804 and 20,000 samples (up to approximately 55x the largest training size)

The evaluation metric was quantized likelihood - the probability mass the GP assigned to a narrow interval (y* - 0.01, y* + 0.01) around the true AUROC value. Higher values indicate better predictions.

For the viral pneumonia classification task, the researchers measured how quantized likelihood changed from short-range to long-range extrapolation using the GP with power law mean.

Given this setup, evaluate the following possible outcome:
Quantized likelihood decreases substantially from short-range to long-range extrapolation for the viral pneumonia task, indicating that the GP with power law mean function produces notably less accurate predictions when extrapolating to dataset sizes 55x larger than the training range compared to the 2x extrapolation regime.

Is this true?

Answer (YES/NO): YES